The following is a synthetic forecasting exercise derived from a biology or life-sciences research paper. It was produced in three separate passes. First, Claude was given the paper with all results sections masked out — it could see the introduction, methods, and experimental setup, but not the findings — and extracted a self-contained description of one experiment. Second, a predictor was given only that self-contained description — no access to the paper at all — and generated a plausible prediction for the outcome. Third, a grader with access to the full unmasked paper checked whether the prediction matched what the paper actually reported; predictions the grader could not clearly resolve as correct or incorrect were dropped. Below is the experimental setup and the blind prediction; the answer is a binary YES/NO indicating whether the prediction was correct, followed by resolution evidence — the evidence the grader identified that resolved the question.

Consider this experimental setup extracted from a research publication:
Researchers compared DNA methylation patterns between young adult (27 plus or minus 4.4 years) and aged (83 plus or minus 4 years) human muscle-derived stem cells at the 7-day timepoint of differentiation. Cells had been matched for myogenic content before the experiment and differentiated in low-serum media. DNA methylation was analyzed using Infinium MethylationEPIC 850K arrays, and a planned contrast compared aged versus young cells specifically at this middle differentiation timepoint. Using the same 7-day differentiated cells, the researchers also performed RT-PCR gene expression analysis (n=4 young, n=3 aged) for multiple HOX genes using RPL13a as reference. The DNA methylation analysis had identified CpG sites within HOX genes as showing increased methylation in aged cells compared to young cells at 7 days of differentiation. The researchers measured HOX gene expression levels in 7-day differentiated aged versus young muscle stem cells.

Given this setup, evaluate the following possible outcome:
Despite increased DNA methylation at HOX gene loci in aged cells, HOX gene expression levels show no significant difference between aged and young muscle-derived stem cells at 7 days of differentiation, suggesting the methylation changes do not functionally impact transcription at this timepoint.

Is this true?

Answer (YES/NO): NO